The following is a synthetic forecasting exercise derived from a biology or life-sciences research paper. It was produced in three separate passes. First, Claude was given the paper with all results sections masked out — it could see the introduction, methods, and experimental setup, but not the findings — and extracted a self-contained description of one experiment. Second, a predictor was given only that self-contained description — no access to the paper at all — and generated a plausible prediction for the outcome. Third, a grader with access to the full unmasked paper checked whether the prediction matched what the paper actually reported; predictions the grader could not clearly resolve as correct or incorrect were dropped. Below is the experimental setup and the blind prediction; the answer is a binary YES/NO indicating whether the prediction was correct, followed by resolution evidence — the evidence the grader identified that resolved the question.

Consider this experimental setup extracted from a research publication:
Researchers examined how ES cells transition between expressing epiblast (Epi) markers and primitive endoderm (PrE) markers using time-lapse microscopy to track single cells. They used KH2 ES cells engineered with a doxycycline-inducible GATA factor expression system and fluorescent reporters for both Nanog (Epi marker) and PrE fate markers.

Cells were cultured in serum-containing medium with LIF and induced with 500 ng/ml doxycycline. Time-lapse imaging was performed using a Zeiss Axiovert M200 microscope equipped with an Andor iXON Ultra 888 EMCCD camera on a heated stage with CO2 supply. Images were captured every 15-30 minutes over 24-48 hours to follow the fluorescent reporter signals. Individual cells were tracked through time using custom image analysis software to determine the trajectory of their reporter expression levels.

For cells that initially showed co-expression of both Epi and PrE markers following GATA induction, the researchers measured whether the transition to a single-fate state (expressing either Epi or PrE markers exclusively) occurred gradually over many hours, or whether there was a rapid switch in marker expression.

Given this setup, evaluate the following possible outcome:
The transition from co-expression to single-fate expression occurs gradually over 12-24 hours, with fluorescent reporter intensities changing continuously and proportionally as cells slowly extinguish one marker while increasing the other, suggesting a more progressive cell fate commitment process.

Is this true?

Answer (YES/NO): NO